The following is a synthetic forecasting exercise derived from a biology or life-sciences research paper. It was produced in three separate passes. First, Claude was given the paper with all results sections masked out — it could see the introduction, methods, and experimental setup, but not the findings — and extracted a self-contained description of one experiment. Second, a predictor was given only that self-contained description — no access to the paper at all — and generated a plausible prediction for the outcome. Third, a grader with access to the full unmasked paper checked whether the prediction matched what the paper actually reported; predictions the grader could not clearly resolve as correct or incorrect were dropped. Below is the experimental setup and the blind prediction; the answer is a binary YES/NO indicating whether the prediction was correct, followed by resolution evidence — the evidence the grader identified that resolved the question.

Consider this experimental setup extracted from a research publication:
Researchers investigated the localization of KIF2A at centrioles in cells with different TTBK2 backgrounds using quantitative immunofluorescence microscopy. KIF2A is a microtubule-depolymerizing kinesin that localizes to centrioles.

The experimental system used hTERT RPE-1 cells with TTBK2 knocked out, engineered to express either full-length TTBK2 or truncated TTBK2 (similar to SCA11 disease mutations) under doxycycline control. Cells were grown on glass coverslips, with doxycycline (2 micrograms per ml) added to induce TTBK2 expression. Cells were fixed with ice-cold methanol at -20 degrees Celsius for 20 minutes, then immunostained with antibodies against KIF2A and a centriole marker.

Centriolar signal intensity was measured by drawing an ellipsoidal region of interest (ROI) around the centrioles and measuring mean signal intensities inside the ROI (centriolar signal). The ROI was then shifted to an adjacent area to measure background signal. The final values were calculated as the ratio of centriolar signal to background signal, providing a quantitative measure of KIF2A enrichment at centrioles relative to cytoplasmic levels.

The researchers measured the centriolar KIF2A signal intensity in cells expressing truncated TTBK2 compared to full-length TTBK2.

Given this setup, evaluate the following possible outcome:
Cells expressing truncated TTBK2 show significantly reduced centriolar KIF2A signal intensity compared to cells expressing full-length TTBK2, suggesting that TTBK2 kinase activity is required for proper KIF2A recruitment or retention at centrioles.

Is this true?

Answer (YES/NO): NO